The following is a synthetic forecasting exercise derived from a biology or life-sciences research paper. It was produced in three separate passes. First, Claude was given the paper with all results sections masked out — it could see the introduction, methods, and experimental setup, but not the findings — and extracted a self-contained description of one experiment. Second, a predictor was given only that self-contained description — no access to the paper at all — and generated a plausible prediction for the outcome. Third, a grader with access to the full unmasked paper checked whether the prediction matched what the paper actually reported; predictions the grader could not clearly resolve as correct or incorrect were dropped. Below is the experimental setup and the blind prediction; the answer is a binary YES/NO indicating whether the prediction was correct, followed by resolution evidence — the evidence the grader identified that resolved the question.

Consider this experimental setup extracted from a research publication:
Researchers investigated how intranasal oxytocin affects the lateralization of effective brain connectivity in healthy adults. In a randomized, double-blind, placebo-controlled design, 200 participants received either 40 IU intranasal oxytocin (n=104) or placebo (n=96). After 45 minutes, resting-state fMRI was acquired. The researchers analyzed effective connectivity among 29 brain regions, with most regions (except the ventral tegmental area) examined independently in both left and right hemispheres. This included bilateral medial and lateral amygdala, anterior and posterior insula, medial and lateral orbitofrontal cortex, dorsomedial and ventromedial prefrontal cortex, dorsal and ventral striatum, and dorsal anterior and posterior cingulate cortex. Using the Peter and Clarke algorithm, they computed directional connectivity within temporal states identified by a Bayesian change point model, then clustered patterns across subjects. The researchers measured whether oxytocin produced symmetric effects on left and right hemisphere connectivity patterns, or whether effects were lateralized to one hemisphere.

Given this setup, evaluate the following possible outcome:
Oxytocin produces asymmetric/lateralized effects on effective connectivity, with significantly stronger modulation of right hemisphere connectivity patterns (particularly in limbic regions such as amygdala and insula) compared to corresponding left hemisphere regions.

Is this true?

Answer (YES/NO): NO